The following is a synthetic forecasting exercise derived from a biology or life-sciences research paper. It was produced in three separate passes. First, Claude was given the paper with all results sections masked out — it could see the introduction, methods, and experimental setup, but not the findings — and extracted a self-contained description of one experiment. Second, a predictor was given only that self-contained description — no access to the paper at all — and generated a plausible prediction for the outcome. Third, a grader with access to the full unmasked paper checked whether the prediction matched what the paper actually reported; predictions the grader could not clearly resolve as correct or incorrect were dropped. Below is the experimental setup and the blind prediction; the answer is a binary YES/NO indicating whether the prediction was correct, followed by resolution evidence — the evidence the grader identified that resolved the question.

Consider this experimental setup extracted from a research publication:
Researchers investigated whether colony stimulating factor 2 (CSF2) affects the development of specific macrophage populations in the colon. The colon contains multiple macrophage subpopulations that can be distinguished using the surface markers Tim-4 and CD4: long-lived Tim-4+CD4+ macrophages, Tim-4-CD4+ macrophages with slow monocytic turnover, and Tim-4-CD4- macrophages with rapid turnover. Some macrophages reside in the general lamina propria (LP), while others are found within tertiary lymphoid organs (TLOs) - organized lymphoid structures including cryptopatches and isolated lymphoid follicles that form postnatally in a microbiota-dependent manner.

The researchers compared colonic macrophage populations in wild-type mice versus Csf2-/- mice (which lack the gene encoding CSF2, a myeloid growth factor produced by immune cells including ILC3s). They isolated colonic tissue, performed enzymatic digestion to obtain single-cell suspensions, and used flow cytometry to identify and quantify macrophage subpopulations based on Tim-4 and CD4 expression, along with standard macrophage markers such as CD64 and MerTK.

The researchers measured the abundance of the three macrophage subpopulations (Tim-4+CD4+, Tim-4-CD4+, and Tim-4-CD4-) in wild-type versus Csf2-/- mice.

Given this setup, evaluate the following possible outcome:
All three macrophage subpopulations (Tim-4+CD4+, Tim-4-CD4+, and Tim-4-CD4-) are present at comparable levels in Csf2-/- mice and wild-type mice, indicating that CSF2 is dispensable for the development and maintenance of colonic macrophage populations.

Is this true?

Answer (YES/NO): NO